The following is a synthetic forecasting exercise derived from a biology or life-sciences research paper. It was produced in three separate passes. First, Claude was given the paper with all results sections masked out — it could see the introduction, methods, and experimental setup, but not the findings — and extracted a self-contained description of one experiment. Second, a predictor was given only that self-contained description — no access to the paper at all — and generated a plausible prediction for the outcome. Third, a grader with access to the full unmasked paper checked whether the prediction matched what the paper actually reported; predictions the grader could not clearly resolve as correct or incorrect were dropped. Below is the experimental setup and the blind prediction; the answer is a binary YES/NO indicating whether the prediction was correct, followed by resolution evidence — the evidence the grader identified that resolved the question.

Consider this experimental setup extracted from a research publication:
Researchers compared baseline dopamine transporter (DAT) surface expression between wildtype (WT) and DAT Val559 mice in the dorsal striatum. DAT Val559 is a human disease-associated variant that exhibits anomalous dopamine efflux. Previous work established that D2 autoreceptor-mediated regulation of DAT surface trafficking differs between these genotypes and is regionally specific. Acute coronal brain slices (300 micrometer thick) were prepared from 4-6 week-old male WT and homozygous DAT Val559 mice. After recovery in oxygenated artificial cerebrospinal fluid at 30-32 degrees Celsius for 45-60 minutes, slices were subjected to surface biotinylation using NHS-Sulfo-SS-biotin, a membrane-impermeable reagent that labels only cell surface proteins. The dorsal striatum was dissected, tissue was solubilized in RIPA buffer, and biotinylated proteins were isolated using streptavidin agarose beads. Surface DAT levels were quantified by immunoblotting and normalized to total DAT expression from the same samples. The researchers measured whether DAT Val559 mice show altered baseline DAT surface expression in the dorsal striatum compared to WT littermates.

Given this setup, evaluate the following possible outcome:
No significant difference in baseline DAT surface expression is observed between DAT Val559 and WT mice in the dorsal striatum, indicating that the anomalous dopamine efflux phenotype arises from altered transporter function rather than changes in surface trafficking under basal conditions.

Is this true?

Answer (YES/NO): NO